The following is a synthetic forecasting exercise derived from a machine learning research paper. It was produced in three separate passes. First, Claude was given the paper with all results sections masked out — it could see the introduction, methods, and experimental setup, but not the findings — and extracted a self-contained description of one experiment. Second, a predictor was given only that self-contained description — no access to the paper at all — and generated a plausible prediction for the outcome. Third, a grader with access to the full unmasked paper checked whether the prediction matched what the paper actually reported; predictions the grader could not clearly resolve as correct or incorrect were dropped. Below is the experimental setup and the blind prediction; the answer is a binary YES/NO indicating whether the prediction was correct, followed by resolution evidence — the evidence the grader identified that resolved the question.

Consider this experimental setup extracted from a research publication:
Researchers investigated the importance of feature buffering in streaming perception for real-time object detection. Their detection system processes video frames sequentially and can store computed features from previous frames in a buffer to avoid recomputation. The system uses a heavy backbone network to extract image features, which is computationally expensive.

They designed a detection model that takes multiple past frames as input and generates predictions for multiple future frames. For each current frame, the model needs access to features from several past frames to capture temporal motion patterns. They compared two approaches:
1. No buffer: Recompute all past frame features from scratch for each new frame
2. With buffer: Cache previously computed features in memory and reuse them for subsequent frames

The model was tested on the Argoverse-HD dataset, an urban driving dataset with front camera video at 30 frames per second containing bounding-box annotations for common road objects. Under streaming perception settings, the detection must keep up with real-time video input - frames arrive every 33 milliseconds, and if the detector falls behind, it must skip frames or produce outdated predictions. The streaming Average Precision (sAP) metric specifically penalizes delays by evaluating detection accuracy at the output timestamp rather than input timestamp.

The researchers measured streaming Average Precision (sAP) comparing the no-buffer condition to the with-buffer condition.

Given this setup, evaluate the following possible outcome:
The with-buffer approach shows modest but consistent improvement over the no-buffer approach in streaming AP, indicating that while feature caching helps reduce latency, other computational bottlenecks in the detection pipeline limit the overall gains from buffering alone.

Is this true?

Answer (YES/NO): NO